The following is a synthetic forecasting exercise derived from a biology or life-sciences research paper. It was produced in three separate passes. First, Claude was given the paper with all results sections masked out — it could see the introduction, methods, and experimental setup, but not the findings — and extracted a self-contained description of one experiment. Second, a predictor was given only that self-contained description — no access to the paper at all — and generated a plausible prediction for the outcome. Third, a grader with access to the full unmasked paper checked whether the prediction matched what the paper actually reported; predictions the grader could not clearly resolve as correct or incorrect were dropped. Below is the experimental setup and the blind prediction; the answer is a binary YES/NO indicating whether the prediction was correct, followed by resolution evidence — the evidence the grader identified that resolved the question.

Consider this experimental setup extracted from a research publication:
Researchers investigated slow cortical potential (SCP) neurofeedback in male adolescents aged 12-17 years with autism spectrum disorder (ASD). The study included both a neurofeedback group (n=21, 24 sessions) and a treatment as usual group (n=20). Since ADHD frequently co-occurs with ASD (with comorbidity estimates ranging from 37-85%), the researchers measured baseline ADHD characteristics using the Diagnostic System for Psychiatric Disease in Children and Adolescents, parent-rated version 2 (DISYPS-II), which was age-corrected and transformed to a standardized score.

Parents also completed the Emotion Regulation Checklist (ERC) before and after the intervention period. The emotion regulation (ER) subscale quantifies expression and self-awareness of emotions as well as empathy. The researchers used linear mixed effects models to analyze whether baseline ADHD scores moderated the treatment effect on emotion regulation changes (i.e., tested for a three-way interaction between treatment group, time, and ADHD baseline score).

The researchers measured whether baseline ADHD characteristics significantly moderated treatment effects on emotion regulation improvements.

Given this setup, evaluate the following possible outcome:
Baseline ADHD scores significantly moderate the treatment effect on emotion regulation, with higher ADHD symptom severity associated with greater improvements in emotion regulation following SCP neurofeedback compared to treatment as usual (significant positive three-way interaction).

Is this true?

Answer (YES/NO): NO